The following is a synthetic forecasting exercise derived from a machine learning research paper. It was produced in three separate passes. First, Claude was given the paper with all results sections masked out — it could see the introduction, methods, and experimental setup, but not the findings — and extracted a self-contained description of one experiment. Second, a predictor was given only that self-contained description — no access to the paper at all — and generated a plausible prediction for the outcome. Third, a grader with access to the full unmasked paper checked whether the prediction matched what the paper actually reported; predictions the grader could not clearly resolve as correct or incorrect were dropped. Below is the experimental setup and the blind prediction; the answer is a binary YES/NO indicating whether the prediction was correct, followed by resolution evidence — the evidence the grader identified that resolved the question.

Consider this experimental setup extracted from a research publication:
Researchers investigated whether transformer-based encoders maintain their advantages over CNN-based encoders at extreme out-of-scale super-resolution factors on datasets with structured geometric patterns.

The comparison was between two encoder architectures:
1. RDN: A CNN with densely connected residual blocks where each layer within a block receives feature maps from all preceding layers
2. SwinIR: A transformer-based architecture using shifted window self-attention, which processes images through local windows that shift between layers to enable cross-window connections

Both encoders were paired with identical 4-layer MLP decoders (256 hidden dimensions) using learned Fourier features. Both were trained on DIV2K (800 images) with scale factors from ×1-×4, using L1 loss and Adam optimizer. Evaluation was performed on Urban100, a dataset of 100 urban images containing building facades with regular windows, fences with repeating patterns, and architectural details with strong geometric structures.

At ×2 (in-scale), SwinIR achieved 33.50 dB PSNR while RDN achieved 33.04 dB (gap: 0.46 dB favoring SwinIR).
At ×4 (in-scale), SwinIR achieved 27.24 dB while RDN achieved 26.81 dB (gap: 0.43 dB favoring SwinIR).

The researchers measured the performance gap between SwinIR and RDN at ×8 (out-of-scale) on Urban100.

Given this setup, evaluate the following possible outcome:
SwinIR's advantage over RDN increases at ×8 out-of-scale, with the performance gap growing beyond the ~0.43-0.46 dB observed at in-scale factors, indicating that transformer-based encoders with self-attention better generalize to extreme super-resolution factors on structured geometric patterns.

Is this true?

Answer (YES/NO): NO